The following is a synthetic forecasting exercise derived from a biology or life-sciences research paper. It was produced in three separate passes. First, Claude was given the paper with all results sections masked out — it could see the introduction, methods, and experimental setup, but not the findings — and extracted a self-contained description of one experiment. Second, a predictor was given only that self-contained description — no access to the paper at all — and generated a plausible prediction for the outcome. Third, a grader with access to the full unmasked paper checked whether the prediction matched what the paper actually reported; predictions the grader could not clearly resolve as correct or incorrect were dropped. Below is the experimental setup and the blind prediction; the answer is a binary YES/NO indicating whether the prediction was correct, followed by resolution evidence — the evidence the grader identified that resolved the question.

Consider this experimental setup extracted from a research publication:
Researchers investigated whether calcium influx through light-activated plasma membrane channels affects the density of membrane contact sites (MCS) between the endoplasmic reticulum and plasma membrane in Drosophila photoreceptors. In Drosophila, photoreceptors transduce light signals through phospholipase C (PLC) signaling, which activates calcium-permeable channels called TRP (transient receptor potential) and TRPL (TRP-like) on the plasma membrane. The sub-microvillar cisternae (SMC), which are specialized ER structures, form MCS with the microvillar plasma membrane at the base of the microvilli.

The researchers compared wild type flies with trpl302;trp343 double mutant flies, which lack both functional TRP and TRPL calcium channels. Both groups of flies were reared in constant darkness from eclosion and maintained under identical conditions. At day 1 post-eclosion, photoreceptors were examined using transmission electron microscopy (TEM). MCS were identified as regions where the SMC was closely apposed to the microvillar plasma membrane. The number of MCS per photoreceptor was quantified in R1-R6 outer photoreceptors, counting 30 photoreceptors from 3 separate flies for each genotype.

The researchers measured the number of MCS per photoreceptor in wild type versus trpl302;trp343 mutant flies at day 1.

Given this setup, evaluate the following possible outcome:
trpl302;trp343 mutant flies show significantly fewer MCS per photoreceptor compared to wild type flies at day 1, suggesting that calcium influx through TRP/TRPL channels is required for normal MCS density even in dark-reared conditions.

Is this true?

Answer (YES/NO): YES